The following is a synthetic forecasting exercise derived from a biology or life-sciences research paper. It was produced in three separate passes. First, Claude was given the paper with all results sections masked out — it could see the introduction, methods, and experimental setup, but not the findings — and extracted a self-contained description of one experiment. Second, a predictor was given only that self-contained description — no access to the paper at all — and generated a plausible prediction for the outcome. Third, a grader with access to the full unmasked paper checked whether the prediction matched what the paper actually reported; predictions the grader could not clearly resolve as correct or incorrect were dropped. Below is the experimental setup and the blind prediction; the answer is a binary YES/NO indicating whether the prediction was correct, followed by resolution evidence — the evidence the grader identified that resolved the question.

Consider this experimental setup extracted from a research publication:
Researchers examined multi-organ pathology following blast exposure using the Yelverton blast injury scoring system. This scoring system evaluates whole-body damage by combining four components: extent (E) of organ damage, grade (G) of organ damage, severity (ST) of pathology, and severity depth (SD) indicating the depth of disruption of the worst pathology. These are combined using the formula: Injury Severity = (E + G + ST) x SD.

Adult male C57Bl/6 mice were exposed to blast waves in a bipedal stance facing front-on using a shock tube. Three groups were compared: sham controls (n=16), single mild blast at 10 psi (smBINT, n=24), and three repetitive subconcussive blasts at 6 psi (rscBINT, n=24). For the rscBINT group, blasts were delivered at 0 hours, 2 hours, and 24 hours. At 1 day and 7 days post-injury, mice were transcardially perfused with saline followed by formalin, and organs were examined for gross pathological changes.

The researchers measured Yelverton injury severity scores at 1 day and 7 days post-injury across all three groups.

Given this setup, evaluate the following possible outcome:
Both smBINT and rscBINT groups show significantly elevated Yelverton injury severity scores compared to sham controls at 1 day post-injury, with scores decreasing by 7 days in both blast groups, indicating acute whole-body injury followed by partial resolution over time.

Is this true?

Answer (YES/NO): YES